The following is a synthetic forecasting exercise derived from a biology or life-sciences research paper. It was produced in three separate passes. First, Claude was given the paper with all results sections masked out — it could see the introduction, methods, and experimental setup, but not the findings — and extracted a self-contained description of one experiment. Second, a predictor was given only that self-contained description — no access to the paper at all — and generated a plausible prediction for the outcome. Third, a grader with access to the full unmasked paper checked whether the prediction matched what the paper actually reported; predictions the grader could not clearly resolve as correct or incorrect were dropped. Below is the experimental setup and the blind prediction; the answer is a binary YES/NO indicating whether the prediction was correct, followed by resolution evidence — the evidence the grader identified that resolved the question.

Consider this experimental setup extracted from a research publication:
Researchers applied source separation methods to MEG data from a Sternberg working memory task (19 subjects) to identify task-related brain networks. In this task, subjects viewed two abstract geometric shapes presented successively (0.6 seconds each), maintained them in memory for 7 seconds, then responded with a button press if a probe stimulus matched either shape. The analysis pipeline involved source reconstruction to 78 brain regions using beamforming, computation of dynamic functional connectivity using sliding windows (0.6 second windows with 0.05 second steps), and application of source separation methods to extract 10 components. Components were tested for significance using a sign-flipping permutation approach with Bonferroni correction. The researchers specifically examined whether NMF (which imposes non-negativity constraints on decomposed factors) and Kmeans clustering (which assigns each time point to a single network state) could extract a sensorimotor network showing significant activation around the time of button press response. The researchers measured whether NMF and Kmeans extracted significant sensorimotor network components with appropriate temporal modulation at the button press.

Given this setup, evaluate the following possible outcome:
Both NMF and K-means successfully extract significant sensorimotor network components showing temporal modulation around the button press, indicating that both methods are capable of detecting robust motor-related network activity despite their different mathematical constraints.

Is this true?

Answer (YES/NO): NO